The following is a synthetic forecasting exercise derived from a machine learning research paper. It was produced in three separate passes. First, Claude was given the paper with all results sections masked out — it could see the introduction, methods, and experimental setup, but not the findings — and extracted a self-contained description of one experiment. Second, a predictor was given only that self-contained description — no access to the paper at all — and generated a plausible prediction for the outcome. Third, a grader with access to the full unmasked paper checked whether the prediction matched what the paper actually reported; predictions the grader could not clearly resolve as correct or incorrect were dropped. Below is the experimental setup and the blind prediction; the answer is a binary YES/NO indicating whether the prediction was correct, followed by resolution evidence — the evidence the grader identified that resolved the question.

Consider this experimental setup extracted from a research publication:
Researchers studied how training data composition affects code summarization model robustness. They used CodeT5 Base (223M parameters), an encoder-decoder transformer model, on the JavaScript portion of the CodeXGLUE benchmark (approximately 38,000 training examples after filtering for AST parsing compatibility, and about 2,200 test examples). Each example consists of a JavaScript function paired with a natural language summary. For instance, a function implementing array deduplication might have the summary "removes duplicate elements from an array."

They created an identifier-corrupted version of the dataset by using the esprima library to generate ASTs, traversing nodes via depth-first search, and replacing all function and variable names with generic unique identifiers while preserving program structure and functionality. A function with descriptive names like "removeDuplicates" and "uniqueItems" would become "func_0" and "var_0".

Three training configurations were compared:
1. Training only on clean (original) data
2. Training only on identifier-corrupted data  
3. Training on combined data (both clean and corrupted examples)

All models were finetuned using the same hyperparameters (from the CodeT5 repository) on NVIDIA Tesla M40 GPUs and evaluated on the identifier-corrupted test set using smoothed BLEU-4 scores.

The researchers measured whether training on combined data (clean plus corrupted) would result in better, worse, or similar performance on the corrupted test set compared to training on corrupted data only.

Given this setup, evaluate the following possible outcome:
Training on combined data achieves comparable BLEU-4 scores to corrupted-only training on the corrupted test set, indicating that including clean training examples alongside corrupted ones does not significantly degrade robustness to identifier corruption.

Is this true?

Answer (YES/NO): YES